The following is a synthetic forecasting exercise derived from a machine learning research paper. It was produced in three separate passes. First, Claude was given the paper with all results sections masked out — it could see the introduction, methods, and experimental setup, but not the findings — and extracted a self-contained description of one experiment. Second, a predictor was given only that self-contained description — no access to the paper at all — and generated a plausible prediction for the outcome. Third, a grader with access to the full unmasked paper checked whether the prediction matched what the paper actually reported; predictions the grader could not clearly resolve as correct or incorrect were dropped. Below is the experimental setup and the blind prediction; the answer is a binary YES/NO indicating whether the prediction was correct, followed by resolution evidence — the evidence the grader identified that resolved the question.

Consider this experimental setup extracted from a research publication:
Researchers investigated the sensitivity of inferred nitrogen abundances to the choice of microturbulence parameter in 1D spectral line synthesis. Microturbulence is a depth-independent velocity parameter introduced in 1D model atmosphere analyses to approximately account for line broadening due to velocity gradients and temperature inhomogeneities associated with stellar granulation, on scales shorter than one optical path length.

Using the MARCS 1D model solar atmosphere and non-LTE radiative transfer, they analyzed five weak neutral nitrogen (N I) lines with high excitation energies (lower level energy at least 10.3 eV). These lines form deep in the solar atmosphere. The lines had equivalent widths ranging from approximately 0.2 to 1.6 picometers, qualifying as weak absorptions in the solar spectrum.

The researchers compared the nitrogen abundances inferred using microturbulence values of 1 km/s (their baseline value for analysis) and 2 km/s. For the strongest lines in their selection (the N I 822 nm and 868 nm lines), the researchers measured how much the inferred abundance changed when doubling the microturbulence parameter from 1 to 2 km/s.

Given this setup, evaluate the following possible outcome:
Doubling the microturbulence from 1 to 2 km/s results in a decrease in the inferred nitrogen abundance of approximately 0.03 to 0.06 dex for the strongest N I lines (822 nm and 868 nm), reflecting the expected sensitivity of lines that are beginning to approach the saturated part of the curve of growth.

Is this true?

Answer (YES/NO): NO